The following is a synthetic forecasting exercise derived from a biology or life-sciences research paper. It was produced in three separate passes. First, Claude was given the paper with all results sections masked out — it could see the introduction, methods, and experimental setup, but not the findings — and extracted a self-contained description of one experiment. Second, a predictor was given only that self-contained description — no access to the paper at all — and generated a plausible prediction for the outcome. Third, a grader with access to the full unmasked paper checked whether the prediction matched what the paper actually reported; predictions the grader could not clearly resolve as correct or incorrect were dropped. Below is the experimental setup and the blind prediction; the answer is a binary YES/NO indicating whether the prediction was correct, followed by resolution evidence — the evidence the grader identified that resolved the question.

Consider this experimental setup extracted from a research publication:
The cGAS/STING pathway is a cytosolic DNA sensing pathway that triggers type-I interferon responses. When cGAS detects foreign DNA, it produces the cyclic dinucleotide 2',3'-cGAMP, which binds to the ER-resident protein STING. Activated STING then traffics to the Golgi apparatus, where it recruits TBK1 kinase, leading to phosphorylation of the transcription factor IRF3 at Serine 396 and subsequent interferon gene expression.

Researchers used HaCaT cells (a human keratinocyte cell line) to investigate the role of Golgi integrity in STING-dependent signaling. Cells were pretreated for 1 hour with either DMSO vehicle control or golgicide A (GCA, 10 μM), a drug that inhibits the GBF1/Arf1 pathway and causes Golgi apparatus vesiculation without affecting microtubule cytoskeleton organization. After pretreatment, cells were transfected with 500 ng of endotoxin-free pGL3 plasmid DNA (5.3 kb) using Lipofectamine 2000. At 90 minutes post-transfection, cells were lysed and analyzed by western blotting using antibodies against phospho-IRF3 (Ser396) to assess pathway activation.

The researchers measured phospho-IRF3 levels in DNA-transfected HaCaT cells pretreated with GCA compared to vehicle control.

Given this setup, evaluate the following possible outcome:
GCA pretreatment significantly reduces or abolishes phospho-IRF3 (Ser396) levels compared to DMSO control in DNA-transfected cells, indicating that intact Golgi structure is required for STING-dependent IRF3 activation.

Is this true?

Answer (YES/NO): YES